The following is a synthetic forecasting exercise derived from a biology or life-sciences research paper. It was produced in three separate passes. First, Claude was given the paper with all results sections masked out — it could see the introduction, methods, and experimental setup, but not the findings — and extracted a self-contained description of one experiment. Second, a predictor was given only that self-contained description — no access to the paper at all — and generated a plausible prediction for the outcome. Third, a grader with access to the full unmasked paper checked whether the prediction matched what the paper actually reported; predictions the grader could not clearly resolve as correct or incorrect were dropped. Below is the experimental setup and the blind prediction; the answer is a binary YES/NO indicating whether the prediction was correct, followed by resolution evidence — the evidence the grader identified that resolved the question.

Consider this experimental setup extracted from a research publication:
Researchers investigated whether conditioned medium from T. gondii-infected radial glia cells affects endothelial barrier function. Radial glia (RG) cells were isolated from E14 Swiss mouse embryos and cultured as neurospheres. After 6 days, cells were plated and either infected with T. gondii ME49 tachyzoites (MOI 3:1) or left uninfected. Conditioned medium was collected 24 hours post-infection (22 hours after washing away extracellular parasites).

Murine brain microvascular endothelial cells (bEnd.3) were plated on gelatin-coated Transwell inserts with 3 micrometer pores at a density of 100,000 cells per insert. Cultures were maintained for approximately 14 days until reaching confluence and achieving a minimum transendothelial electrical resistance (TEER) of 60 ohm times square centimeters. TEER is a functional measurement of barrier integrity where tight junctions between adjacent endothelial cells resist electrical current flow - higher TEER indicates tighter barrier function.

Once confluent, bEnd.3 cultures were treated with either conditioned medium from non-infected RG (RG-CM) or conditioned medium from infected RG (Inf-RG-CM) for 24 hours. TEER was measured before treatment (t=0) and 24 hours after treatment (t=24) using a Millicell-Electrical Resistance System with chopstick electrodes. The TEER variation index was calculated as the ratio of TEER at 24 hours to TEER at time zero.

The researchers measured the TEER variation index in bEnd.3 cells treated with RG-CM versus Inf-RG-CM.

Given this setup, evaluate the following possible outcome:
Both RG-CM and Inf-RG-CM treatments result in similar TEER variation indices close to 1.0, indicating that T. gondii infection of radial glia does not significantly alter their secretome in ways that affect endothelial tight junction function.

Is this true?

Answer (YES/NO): NO